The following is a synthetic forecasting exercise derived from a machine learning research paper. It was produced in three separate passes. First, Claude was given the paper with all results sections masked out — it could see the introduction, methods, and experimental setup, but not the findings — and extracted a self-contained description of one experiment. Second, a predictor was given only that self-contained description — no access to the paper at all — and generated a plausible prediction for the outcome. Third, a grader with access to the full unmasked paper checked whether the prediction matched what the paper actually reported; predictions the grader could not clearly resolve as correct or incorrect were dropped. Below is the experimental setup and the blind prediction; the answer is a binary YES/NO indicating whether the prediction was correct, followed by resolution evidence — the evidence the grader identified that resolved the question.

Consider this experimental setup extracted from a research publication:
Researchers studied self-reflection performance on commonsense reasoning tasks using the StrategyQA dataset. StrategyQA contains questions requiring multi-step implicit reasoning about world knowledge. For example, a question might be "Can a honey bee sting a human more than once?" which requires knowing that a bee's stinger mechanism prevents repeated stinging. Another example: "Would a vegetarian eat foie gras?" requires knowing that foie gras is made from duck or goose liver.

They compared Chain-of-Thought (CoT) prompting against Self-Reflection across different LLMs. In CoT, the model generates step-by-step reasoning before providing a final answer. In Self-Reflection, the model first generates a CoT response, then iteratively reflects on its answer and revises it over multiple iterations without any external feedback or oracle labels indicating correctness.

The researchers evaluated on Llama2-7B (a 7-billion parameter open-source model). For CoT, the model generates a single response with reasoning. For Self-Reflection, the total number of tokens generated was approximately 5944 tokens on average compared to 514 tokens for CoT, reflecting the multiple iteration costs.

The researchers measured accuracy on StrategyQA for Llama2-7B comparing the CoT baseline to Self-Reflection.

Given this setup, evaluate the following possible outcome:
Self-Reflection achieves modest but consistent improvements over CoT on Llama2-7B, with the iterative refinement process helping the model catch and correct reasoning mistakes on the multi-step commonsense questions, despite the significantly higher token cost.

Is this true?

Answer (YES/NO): NO